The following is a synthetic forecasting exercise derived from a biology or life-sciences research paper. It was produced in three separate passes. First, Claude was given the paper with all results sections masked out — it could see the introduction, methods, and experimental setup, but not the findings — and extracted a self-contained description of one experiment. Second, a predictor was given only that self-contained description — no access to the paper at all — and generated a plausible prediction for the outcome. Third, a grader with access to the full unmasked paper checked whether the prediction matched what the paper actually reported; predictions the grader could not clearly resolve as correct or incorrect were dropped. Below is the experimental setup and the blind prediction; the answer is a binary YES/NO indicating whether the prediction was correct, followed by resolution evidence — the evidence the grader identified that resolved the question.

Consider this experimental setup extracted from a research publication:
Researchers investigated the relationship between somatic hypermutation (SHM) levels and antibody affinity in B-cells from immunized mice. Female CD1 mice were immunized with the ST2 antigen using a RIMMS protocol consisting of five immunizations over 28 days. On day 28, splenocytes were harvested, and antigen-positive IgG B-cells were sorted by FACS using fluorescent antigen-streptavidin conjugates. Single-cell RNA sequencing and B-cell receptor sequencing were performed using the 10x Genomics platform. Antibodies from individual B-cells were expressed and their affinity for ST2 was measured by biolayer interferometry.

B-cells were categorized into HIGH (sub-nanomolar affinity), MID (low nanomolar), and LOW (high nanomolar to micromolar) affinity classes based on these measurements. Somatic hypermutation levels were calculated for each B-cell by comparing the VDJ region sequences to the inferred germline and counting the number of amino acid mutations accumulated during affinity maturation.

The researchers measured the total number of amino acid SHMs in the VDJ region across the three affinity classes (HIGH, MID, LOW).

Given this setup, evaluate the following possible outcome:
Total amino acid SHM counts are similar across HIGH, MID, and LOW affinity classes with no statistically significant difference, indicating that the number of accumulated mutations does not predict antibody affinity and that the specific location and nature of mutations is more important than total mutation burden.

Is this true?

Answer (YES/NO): YES